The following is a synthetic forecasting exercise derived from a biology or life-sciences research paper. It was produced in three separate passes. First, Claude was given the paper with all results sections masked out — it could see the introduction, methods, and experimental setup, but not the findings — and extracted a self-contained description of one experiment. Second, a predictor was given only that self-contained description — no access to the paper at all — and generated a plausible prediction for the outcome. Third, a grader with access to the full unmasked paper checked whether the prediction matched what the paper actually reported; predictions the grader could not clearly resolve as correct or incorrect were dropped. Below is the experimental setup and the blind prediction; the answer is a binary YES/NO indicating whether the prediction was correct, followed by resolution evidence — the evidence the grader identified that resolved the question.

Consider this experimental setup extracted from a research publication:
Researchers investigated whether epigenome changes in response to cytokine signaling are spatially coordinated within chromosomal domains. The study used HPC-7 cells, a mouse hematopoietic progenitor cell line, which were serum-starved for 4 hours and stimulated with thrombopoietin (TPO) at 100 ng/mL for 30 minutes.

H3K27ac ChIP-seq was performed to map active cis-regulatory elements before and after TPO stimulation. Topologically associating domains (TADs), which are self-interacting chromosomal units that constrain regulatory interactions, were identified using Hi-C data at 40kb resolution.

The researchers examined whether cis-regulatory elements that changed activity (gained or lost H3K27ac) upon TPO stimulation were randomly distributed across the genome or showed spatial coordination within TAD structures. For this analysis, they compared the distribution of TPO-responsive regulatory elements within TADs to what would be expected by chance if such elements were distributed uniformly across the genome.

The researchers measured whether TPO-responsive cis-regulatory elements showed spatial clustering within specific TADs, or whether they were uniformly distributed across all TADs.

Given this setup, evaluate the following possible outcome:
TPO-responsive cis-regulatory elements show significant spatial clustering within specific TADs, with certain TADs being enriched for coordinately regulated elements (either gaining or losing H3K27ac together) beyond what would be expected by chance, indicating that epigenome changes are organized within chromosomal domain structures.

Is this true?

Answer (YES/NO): YES